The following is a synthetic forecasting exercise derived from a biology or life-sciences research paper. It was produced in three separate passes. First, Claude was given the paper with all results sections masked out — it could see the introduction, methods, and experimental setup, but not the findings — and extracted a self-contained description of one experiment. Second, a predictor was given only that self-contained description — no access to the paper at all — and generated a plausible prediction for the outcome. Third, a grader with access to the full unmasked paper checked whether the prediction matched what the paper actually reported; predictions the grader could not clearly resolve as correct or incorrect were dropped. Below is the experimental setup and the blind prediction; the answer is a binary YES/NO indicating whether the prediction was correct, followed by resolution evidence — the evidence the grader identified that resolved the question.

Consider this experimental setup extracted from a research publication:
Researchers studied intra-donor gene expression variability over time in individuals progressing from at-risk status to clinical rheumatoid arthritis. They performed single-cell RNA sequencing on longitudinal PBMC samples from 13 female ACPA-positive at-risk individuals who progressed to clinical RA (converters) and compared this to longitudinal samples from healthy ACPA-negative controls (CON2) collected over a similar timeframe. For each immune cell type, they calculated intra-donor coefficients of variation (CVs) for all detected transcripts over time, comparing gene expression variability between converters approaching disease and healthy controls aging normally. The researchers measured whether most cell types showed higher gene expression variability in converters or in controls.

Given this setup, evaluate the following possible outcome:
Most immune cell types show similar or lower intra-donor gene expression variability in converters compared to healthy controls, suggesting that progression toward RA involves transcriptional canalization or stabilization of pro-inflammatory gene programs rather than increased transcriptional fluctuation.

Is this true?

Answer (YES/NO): NO